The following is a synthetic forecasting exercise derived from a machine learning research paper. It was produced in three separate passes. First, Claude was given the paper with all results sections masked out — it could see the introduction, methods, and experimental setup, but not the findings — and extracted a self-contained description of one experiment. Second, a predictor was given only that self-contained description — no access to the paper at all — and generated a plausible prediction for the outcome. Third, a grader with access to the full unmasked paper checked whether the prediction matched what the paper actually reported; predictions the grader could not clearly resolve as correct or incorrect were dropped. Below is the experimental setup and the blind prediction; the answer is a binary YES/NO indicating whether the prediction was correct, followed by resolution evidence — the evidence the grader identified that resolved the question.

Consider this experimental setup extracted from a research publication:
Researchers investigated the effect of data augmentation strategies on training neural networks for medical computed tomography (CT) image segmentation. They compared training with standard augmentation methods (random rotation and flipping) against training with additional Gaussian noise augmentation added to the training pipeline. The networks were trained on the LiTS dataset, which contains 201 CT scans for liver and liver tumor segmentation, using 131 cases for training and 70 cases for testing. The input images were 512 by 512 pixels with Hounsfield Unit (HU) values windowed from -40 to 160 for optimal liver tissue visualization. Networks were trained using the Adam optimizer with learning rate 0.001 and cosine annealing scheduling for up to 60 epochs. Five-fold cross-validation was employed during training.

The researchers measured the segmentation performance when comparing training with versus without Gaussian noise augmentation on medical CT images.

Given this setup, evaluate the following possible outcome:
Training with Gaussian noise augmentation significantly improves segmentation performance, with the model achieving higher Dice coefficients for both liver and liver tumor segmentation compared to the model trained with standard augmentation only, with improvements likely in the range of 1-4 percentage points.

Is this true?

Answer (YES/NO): NO